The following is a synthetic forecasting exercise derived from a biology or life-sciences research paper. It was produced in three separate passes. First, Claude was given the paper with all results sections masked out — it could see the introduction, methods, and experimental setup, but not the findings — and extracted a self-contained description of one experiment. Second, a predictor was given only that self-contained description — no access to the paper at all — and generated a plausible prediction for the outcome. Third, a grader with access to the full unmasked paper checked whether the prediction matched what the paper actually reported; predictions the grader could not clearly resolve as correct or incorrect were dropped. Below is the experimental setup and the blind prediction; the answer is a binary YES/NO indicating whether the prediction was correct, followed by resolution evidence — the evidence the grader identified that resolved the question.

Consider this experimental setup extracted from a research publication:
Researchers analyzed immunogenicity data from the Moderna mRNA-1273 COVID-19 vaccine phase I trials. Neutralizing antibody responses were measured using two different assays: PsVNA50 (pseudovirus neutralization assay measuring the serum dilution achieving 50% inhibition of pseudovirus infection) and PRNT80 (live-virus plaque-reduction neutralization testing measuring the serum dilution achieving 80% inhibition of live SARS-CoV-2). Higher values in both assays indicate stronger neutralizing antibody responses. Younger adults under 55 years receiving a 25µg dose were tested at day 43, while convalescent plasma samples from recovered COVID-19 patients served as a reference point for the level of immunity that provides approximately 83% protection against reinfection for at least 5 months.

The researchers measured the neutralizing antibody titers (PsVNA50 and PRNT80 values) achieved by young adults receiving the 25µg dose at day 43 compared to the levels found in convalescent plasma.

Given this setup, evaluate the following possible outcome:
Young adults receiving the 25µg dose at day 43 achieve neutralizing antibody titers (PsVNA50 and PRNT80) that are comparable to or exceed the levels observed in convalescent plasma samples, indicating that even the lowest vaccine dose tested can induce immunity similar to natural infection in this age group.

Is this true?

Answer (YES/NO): YES